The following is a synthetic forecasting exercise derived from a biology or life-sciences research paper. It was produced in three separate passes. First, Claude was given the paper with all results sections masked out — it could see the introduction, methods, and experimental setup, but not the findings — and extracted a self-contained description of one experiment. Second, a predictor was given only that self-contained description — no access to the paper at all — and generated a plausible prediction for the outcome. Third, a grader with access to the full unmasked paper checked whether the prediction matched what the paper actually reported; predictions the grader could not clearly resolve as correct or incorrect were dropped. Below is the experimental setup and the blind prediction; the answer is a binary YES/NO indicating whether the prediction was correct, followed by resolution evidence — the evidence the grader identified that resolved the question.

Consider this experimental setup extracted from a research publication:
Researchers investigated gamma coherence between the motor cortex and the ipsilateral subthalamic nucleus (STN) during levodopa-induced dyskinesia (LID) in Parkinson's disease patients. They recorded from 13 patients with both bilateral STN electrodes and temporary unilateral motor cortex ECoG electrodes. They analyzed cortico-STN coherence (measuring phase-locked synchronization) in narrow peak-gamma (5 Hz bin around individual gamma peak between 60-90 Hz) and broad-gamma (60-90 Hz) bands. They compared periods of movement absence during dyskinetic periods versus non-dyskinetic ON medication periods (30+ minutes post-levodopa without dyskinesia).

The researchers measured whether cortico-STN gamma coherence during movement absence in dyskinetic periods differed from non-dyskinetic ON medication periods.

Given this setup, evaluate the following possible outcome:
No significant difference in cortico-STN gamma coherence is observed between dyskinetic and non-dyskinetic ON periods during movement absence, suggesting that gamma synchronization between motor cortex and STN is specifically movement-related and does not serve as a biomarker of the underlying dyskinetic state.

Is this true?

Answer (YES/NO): NO